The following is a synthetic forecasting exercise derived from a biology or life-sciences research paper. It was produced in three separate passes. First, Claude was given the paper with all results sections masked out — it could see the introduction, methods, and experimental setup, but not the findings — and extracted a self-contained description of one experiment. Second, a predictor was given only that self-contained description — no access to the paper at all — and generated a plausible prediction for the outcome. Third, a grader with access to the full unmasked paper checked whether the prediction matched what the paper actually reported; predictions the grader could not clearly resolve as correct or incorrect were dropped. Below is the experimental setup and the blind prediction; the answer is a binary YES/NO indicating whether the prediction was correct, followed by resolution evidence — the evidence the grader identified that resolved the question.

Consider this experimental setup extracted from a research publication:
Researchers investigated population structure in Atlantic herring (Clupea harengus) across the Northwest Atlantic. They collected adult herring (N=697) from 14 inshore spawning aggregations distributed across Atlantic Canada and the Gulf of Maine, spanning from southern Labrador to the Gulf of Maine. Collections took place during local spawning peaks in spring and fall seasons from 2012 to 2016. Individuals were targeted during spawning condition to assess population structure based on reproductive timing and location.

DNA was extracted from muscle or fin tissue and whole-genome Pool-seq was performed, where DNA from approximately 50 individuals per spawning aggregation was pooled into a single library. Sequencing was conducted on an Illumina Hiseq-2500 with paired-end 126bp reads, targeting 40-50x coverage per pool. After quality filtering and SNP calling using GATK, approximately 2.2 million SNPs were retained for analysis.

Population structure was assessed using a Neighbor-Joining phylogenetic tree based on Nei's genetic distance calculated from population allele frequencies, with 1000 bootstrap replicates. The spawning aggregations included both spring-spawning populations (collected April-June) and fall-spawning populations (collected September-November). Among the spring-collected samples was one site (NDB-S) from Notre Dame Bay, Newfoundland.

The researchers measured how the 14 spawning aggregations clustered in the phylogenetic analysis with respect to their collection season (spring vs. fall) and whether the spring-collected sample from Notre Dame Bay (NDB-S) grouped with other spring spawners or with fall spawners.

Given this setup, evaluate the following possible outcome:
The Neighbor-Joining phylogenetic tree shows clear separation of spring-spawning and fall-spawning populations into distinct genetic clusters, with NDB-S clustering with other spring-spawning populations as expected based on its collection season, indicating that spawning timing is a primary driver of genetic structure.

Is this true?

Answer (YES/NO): NO